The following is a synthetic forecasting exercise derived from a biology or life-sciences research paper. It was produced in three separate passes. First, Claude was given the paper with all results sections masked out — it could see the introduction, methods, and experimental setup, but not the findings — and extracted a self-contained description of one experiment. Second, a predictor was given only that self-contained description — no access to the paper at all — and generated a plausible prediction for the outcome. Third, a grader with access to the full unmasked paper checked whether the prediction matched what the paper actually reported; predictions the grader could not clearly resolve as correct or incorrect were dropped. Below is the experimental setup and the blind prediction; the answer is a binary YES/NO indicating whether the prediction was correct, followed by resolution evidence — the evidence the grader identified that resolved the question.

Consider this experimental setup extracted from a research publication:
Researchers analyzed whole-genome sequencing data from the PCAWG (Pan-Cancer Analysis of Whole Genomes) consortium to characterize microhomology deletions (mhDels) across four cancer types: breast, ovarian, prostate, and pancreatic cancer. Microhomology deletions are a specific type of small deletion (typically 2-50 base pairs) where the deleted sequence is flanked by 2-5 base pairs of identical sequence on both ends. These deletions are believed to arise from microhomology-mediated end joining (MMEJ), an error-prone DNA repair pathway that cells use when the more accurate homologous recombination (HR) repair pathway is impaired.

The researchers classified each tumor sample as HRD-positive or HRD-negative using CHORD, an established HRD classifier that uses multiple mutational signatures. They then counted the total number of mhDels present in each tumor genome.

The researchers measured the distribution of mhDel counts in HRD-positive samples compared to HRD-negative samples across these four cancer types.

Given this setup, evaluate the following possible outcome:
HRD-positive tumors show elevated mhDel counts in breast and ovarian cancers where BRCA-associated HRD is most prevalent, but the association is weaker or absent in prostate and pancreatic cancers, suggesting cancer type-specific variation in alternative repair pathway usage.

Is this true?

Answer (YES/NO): NO